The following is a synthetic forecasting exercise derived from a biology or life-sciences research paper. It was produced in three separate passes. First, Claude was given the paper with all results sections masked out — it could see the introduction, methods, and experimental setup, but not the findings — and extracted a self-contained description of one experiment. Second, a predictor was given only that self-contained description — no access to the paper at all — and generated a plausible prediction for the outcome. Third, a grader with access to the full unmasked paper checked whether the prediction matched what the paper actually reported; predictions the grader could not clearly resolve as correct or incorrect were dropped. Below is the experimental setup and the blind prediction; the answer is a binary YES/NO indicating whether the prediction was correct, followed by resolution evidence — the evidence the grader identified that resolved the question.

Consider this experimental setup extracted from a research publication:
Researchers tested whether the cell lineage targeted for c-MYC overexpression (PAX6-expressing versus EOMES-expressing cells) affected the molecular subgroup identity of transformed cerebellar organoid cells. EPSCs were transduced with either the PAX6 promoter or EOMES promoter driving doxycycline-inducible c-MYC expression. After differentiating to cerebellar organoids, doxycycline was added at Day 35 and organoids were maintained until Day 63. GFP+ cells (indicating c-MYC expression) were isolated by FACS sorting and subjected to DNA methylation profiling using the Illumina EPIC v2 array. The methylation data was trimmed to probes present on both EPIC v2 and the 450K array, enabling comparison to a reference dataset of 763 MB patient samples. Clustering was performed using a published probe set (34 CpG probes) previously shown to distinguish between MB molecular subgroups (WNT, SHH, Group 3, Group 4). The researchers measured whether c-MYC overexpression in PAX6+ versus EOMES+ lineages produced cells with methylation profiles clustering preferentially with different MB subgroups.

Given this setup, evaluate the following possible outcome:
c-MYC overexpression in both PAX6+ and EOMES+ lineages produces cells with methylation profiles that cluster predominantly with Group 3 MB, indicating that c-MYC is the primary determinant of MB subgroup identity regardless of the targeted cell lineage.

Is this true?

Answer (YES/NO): NO